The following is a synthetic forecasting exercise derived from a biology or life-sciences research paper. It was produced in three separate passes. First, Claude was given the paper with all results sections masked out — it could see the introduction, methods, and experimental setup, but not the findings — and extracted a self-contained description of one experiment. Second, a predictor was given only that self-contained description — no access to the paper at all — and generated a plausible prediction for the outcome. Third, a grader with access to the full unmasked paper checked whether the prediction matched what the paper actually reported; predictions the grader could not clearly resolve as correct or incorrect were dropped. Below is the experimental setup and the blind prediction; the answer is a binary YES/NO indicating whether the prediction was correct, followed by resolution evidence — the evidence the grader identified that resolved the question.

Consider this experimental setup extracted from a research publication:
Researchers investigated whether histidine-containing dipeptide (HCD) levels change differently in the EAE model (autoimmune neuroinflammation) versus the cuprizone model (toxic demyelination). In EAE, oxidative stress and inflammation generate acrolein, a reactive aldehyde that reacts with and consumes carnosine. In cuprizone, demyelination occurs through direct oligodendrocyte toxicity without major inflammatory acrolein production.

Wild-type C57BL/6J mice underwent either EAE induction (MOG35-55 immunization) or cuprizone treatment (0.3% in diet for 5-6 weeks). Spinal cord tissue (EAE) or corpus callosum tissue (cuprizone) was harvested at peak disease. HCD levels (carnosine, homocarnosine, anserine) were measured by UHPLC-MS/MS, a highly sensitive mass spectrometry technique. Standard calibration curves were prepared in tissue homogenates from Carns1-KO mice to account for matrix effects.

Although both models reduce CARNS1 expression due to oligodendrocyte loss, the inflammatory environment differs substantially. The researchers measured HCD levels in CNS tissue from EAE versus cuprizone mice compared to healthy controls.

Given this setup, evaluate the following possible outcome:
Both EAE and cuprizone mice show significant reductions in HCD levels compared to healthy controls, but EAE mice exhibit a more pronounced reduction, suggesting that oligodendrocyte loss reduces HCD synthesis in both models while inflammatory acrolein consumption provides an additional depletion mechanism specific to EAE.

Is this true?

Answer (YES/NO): NO